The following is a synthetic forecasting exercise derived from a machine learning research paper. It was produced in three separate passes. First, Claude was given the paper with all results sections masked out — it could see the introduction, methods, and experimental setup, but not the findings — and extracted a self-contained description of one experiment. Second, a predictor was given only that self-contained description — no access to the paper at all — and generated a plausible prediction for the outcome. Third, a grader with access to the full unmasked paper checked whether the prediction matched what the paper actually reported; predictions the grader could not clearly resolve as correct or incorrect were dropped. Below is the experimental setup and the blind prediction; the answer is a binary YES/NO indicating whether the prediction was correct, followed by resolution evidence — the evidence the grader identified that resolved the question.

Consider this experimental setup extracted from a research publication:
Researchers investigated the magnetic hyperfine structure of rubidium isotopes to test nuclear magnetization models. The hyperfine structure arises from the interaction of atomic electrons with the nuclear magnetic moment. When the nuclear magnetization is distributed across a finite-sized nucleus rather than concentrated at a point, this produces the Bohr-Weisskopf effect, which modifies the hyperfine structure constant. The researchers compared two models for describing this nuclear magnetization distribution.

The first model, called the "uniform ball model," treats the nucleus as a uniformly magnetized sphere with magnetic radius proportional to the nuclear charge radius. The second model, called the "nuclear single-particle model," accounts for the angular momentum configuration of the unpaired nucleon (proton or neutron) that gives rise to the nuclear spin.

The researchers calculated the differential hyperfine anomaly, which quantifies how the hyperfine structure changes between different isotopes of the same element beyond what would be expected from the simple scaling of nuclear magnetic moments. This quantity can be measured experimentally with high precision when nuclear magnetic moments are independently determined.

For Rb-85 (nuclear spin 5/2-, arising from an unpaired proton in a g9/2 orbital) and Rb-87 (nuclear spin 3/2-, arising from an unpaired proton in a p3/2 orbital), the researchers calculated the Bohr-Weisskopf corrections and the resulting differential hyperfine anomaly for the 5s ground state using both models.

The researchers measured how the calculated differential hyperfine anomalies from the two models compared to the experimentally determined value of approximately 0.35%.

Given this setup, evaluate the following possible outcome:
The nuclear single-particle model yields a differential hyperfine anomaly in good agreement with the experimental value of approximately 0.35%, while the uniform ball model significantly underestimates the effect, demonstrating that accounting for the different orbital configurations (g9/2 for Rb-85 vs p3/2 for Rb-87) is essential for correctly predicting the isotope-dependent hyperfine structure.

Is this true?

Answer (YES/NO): YES